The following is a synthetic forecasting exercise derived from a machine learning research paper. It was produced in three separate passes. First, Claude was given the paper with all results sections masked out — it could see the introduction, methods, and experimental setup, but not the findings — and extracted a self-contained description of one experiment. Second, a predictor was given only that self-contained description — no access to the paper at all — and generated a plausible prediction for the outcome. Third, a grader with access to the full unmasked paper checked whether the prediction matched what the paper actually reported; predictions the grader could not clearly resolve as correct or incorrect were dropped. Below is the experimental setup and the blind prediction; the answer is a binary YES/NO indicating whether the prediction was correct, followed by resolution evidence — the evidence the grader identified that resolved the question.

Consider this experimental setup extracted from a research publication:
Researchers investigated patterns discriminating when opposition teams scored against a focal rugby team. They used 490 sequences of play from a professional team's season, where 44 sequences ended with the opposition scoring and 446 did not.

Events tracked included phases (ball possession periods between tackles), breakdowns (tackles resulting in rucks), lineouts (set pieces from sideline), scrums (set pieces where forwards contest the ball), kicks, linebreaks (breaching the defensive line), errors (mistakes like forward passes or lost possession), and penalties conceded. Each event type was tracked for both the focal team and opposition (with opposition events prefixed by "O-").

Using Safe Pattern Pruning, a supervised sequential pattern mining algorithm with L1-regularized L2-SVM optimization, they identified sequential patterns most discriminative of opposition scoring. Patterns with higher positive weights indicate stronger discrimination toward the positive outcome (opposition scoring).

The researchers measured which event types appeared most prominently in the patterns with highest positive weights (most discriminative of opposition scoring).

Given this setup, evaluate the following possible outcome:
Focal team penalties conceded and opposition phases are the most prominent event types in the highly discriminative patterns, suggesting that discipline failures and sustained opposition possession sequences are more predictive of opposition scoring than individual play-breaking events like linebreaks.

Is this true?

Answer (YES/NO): NO